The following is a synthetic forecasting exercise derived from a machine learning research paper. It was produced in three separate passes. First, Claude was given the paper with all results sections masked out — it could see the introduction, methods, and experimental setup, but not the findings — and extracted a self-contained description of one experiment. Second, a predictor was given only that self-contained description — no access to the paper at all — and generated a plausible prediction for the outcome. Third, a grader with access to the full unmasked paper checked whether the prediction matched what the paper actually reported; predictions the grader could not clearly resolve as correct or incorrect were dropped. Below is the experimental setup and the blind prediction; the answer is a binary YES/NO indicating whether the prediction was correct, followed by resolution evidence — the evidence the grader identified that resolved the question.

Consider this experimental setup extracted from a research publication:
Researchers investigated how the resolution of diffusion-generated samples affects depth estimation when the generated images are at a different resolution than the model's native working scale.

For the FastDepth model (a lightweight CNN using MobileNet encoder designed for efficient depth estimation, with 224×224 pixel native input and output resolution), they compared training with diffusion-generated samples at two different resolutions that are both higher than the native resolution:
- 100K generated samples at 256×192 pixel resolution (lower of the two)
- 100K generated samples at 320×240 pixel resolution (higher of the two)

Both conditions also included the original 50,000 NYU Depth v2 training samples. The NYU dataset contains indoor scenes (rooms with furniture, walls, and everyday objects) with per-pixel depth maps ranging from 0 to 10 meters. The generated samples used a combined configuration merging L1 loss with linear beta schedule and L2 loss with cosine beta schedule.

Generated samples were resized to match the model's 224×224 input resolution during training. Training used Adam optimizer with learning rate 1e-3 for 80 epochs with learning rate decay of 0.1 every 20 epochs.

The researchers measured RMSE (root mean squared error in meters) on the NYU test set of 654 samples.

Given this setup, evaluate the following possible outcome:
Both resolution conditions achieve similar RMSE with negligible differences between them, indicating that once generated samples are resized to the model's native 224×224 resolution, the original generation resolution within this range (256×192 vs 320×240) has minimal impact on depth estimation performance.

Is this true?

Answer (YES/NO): NO